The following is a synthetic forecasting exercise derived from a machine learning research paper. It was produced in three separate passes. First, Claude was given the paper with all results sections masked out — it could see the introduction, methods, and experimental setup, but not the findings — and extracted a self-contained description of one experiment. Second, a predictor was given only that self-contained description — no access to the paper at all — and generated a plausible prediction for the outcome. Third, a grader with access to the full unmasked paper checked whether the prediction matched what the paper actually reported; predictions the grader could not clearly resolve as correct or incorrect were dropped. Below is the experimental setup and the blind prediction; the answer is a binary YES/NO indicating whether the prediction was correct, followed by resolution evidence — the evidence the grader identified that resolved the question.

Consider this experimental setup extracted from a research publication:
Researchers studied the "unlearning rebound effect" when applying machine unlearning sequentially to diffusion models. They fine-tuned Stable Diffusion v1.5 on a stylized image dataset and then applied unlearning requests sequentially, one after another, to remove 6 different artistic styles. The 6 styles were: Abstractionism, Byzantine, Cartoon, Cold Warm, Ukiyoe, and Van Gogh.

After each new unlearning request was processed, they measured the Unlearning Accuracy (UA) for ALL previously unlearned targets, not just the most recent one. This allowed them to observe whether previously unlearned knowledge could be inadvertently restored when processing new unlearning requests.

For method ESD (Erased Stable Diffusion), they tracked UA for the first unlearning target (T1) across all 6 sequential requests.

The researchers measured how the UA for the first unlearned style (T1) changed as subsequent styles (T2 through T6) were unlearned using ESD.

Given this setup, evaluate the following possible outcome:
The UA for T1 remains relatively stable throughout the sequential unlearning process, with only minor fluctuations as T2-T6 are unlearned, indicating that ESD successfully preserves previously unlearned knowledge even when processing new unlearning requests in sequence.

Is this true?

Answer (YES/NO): NO